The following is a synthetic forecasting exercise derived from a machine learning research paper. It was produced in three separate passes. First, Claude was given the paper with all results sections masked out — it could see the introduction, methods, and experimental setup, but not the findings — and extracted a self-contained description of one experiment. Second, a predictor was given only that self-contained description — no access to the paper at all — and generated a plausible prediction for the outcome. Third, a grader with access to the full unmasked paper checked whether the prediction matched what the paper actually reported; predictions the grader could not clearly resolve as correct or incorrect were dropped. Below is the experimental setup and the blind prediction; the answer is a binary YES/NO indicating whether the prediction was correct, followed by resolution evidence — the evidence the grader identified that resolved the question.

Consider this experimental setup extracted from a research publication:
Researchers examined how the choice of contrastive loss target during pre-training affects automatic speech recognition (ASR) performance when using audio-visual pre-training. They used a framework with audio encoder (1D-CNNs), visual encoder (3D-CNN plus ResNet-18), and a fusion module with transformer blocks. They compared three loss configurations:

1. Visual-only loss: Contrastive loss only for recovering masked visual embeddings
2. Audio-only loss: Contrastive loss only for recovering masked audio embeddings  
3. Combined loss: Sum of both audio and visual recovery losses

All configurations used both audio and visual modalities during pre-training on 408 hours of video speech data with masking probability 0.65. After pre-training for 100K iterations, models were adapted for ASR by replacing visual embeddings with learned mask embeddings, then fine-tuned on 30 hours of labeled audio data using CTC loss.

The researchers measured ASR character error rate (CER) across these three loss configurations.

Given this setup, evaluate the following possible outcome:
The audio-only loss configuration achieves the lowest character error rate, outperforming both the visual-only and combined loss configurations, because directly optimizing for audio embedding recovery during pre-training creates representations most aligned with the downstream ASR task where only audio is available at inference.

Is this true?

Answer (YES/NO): NO